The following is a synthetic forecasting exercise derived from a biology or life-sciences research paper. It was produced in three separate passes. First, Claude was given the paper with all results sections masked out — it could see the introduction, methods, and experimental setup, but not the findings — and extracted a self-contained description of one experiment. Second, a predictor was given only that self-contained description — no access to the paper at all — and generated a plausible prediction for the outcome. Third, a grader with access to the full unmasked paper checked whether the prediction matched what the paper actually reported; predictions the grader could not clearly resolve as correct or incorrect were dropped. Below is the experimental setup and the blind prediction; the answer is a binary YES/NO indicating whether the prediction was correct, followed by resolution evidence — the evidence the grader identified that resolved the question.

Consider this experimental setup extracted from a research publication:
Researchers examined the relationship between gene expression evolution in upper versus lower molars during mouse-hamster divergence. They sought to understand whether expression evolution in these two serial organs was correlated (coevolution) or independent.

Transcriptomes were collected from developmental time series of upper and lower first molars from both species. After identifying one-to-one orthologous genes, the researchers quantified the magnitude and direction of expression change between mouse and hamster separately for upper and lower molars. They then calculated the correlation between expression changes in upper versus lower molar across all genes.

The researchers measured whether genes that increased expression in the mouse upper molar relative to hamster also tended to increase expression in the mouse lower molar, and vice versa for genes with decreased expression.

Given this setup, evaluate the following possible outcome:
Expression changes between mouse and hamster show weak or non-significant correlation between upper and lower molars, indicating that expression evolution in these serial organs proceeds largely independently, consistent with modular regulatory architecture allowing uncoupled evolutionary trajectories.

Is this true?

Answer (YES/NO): NO